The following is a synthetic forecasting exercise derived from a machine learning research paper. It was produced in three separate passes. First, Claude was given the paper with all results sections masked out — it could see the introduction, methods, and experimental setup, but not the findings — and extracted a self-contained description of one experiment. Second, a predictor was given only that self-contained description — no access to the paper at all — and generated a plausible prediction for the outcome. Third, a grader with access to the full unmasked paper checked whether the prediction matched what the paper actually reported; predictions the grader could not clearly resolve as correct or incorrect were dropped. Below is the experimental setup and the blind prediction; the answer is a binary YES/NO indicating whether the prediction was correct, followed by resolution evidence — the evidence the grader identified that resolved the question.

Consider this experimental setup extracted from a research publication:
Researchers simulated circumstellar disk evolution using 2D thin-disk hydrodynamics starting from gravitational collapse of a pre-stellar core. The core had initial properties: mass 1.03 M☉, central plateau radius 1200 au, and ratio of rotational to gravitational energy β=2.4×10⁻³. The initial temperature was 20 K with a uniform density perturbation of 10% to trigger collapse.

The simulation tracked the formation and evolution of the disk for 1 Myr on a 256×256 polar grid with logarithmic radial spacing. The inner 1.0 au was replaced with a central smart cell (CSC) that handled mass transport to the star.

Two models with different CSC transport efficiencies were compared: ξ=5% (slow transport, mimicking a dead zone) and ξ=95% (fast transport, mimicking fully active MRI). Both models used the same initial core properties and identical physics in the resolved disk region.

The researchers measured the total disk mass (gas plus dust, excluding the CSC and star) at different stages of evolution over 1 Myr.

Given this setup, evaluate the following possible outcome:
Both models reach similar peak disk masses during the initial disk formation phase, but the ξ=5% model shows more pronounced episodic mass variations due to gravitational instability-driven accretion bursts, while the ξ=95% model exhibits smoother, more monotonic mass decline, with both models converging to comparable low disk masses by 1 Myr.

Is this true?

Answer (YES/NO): NO